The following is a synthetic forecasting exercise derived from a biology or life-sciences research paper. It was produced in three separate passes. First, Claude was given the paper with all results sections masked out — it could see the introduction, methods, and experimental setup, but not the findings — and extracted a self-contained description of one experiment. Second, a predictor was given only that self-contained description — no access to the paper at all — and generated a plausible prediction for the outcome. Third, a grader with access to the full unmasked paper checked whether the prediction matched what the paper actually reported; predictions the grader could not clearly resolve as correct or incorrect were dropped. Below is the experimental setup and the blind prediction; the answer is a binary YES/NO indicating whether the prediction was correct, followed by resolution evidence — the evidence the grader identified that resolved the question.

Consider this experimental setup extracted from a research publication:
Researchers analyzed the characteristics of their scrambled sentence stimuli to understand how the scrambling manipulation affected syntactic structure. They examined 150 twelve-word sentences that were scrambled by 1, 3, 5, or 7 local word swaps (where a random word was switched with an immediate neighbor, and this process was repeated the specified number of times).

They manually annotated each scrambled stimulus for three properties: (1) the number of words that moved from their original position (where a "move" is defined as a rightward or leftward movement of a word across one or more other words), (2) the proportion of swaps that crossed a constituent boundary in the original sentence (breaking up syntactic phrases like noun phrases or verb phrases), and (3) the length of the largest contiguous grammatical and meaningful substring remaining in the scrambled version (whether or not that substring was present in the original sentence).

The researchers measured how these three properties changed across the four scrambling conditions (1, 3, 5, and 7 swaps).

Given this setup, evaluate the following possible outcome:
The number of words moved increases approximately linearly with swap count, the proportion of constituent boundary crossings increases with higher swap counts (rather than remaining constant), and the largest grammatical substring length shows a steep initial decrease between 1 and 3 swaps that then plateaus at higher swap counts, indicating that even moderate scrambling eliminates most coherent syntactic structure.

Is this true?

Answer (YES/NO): NO